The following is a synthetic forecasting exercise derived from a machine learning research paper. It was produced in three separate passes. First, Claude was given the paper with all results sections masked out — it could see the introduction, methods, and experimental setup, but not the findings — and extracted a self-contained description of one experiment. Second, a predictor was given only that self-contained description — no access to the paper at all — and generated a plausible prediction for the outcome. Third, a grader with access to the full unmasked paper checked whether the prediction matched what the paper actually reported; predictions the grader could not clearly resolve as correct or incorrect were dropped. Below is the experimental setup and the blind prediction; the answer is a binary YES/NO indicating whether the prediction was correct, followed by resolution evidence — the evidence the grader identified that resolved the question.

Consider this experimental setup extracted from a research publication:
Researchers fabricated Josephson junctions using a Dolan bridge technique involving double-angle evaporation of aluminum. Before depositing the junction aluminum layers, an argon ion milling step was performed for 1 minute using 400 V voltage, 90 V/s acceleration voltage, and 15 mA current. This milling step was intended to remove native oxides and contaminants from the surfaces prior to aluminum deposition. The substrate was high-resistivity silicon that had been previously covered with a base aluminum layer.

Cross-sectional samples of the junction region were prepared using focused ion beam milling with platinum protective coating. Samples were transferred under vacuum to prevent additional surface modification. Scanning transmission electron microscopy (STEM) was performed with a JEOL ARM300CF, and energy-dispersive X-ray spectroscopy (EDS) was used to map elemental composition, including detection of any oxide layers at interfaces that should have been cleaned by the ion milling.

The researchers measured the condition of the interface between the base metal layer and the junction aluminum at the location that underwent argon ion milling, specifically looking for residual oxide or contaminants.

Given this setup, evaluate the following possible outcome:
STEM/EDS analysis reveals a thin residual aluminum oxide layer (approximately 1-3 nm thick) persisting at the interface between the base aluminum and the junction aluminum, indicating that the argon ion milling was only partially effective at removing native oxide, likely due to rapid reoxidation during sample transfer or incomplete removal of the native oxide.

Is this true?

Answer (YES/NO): NO